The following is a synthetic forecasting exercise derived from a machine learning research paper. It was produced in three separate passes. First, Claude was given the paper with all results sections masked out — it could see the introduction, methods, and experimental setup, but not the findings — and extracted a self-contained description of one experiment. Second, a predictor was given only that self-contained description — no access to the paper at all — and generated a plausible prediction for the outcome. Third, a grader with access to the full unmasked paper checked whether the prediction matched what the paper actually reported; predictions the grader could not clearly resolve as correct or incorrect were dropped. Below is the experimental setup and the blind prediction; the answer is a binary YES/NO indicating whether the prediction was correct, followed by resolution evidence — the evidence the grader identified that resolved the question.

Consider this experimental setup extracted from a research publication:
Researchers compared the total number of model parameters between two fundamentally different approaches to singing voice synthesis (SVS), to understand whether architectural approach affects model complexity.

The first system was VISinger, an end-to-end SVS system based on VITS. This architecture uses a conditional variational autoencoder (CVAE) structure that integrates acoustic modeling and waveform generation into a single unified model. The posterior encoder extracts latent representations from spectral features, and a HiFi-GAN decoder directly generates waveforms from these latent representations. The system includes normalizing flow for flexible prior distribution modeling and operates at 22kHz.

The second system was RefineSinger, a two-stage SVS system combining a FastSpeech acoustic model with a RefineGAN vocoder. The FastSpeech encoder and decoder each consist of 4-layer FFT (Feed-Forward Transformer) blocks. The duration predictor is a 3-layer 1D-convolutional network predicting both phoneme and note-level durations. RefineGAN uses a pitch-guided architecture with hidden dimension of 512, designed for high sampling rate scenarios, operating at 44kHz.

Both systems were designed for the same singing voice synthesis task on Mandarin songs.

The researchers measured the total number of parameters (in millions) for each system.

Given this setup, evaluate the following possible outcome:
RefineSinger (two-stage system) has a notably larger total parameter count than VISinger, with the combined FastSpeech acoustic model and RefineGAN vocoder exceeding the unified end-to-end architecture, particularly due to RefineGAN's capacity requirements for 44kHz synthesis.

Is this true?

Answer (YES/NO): NO